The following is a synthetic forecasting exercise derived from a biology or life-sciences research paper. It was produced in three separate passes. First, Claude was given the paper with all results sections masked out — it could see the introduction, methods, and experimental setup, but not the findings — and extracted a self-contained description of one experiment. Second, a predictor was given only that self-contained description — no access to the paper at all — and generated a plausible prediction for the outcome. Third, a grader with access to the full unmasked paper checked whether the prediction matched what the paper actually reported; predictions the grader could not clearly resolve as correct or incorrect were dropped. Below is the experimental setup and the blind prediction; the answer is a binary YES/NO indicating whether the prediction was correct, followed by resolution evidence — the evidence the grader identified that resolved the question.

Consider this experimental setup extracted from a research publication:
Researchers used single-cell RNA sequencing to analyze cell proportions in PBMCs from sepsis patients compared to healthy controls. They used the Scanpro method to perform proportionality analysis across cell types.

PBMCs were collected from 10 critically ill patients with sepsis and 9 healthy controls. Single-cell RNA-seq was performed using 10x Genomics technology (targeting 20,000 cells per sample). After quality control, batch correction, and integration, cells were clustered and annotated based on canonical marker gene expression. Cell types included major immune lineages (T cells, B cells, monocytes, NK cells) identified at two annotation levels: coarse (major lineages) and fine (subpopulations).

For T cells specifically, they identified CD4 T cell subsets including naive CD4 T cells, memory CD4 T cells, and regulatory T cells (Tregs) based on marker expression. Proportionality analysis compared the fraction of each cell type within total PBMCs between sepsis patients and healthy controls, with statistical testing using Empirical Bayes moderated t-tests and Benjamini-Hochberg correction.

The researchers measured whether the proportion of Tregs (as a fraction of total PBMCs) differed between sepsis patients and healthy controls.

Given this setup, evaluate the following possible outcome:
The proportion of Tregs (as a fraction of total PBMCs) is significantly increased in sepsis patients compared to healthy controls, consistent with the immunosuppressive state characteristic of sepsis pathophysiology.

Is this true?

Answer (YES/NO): NO